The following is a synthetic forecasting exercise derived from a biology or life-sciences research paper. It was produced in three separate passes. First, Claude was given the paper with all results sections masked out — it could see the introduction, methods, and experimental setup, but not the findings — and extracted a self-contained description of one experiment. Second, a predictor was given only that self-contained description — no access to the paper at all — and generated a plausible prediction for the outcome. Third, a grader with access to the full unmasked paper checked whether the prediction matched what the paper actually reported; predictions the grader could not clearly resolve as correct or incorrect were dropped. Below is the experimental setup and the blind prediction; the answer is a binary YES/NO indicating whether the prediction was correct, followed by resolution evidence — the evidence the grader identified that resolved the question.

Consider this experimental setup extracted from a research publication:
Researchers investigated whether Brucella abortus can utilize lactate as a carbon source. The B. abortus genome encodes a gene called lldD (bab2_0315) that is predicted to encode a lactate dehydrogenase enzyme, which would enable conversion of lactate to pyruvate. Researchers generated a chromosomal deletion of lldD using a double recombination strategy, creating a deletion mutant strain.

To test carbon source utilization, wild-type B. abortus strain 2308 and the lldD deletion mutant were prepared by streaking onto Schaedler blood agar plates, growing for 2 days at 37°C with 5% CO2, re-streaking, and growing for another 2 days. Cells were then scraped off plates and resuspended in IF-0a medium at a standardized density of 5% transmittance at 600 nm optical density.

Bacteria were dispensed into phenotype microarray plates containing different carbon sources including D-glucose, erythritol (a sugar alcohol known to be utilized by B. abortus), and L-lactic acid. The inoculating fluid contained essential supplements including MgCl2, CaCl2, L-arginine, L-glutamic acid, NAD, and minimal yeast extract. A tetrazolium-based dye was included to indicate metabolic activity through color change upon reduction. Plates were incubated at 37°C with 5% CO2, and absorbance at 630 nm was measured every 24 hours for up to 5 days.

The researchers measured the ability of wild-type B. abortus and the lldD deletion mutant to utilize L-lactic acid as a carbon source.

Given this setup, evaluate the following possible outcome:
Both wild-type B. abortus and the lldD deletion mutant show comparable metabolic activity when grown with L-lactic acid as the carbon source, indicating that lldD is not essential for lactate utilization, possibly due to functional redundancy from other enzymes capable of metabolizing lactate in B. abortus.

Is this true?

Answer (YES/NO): NO